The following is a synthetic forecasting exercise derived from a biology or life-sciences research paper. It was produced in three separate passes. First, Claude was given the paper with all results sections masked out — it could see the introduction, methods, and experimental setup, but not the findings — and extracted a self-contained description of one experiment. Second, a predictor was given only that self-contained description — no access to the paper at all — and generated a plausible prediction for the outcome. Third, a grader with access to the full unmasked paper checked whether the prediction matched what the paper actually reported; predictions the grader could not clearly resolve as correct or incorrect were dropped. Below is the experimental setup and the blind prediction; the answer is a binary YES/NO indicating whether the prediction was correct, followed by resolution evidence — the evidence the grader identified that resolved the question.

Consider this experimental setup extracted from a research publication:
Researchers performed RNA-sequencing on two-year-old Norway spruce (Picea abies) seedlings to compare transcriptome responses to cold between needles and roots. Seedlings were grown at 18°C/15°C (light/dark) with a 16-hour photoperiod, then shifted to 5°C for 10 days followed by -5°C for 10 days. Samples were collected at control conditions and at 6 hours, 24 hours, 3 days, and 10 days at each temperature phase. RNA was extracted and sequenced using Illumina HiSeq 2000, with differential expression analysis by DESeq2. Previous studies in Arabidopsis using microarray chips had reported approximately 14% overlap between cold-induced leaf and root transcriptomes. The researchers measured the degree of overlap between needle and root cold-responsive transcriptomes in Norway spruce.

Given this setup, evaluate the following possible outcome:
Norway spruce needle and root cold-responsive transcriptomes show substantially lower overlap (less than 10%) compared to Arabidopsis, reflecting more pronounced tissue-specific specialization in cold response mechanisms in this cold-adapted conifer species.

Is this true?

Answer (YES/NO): NO